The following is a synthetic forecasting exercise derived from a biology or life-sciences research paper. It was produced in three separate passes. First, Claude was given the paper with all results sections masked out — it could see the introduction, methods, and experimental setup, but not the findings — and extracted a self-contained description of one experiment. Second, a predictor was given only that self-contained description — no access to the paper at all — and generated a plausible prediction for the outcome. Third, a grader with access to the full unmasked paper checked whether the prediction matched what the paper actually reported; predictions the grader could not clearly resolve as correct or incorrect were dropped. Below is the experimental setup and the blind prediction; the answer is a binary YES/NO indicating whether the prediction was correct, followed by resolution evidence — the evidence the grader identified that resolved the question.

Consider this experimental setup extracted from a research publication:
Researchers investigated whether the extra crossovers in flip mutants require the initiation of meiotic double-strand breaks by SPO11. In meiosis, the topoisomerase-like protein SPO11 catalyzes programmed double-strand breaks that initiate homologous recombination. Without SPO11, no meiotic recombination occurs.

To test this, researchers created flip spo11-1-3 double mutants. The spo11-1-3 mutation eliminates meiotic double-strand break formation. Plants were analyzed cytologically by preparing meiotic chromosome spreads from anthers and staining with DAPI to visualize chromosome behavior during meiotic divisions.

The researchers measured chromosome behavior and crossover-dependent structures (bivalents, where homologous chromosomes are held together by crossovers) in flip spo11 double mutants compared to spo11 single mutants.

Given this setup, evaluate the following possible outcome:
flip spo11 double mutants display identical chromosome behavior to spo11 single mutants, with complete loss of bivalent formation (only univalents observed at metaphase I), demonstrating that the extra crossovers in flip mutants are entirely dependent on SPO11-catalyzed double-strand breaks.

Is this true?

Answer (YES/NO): YES